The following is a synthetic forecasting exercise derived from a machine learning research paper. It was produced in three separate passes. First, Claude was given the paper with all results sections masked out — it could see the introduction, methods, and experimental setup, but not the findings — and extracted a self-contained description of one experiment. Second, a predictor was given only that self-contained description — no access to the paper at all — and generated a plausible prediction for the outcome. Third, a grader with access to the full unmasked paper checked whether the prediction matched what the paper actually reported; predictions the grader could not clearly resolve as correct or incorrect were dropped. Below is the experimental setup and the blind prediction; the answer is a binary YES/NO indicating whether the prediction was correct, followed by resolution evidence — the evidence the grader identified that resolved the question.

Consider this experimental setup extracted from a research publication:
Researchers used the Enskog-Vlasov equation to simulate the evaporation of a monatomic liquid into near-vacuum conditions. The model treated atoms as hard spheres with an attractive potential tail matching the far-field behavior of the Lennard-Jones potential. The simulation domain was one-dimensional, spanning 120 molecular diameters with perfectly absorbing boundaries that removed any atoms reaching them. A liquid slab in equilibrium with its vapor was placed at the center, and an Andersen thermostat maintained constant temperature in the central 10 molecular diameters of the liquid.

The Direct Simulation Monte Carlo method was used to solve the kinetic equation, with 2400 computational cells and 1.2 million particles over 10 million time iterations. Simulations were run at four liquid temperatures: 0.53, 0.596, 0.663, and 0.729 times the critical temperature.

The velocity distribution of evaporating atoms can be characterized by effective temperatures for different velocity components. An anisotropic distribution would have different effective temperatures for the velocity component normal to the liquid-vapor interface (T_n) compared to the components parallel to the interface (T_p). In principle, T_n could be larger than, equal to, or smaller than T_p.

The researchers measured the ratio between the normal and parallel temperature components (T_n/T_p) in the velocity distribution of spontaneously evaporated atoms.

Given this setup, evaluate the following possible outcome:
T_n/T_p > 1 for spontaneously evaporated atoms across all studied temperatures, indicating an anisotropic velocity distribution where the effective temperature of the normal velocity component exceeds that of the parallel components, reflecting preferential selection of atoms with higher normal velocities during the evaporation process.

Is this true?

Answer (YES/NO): NO